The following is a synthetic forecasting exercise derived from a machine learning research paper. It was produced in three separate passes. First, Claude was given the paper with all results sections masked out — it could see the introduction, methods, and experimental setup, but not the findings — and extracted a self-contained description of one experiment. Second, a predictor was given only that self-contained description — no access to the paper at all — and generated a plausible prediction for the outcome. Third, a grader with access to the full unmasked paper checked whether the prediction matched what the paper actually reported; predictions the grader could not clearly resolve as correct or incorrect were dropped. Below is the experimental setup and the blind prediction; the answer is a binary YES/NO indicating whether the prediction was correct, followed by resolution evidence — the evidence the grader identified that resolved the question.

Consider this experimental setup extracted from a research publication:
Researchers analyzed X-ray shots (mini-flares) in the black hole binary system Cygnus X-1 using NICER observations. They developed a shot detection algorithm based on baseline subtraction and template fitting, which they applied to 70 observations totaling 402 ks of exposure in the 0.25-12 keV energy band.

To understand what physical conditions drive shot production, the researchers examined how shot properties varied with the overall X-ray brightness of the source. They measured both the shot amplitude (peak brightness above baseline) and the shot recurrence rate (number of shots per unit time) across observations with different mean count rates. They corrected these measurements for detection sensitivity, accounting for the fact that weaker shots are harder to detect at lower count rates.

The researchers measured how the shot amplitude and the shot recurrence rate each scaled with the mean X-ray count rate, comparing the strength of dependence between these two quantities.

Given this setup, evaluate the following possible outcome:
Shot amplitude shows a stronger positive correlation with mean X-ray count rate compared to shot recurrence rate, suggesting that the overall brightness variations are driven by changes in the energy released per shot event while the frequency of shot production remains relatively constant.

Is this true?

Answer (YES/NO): NO